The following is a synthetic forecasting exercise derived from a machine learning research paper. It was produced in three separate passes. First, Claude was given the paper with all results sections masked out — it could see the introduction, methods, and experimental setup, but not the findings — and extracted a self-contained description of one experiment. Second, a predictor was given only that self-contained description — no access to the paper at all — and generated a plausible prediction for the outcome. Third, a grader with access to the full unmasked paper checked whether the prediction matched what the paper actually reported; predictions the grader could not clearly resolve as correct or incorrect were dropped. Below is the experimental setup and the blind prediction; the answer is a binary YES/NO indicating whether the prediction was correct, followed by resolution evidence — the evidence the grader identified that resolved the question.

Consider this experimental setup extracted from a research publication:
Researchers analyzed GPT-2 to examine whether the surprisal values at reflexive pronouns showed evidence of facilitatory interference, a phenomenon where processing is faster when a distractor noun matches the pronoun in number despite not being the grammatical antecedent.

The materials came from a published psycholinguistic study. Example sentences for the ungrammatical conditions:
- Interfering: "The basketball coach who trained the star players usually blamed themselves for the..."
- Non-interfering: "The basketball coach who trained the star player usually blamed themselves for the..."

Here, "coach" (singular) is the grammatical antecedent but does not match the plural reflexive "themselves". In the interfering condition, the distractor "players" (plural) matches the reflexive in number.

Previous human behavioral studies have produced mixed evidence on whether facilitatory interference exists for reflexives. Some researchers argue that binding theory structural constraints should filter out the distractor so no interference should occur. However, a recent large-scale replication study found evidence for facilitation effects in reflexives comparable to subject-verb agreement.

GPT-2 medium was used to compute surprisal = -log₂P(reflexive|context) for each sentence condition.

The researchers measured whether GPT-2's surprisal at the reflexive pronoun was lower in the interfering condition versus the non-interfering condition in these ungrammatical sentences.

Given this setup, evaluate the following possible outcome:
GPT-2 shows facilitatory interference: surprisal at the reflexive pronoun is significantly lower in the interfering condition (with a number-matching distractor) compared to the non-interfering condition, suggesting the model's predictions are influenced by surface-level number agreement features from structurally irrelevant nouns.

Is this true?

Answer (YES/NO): YES